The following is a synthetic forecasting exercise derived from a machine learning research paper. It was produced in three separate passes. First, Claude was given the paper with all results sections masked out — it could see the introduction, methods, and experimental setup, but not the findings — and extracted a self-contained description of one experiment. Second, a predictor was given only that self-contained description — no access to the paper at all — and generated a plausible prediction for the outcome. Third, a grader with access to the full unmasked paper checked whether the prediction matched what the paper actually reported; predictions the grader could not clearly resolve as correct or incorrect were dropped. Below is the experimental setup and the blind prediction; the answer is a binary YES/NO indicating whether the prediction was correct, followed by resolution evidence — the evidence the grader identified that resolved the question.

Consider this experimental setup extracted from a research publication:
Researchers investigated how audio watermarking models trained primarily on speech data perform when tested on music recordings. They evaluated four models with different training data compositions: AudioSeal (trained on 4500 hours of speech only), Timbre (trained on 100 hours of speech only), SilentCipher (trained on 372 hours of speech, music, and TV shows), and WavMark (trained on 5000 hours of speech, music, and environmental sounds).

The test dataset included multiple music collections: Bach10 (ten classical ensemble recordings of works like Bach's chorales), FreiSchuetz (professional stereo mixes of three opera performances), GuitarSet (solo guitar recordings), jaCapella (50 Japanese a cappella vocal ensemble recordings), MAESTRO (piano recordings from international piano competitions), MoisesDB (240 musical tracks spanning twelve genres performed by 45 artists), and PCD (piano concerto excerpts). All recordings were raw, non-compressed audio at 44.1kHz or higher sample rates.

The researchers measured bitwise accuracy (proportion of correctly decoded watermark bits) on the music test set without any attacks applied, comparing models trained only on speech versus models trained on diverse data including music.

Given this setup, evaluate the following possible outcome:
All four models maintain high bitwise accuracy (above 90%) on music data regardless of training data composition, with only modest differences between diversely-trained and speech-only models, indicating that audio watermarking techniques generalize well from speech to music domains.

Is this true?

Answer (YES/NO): YES